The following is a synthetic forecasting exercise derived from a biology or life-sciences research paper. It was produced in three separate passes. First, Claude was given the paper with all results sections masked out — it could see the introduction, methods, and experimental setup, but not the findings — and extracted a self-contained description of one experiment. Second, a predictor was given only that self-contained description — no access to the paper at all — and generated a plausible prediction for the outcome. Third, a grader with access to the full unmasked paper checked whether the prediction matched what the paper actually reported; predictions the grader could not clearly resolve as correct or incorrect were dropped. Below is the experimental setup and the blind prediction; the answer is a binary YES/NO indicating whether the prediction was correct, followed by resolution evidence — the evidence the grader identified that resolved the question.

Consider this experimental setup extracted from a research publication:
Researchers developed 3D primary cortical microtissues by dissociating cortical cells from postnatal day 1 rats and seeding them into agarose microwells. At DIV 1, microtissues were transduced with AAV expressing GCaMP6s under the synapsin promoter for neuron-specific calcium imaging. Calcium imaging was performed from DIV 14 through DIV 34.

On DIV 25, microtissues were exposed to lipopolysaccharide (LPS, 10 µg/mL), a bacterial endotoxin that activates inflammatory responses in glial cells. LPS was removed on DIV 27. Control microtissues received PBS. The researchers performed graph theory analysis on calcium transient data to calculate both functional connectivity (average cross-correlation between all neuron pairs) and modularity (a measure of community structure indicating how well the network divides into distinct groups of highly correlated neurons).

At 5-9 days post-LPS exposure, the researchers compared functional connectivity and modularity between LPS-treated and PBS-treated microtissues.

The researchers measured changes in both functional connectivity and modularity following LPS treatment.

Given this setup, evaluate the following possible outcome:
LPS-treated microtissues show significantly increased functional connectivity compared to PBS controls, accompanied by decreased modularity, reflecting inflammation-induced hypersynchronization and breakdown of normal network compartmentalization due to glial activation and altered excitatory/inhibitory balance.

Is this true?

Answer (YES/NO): YES